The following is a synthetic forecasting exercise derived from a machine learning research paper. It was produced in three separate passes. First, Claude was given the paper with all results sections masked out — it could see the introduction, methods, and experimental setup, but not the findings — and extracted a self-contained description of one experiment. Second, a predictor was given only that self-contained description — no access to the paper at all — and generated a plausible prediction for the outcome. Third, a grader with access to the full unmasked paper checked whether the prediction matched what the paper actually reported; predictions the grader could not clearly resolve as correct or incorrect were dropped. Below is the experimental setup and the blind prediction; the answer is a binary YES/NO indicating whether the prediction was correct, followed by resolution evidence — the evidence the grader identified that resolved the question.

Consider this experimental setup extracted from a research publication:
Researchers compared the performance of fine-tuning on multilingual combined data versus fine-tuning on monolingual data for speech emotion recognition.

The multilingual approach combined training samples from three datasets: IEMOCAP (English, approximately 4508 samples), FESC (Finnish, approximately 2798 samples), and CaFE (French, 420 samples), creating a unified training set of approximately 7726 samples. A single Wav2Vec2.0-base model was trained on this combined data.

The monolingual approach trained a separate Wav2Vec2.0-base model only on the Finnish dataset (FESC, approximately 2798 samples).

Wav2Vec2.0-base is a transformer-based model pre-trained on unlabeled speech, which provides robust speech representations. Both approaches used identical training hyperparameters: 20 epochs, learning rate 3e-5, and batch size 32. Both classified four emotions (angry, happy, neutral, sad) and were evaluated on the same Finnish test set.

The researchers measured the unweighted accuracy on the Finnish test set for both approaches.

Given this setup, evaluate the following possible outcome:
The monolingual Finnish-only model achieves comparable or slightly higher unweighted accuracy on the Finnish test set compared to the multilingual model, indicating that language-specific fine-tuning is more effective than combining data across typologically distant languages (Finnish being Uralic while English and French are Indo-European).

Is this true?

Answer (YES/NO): NO